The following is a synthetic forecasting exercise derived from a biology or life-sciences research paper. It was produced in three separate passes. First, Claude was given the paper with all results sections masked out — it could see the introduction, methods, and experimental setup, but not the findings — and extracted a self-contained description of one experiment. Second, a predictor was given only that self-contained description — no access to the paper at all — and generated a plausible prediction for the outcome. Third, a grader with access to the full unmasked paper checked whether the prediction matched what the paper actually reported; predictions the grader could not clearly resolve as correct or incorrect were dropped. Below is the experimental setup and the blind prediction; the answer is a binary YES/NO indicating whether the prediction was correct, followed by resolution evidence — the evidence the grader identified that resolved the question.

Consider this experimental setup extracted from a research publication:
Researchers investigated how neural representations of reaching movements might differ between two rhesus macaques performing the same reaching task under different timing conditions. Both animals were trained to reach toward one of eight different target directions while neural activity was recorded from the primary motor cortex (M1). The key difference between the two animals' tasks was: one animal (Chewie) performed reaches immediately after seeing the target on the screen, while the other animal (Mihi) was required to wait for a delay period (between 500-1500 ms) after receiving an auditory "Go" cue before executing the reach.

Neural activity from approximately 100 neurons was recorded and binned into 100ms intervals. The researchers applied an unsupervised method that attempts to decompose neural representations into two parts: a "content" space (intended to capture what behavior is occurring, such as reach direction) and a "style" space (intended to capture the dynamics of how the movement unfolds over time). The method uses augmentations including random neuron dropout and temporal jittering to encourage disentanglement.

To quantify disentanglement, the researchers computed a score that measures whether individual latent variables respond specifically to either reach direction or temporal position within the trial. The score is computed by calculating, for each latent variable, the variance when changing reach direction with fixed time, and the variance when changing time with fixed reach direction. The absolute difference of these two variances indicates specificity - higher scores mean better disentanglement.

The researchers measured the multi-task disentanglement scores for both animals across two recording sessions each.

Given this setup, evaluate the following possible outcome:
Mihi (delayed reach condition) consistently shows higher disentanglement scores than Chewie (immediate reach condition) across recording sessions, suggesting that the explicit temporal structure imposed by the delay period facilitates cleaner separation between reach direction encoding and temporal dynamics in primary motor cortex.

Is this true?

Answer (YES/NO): YES